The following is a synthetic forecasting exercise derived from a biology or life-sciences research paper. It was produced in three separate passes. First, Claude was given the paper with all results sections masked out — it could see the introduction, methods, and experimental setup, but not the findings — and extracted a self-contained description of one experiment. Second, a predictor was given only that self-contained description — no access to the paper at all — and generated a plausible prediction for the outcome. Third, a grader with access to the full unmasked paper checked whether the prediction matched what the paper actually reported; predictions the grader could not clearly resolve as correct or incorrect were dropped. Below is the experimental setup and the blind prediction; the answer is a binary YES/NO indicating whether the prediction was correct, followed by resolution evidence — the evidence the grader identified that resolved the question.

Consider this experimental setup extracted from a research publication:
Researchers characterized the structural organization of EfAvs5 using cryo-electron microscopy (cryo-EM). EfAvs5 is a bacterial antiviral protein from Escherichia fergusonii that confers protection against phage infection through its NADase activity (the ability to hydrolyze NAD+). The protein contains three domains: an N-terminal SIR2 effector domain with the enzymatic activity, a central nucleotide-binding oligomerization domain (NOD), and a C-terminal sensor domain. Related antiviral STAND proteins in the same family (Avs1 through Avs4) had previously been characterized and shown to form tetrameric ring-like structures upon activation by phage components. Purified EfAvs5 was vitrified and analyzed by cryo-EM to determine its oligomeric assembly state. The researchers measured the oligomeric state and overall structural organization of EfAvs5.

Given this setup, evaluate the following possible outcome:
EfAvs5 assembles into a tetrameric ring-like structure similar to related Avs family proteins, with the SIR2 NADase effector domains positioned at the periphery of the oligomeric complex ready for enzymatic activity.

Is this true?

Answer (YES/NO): NO